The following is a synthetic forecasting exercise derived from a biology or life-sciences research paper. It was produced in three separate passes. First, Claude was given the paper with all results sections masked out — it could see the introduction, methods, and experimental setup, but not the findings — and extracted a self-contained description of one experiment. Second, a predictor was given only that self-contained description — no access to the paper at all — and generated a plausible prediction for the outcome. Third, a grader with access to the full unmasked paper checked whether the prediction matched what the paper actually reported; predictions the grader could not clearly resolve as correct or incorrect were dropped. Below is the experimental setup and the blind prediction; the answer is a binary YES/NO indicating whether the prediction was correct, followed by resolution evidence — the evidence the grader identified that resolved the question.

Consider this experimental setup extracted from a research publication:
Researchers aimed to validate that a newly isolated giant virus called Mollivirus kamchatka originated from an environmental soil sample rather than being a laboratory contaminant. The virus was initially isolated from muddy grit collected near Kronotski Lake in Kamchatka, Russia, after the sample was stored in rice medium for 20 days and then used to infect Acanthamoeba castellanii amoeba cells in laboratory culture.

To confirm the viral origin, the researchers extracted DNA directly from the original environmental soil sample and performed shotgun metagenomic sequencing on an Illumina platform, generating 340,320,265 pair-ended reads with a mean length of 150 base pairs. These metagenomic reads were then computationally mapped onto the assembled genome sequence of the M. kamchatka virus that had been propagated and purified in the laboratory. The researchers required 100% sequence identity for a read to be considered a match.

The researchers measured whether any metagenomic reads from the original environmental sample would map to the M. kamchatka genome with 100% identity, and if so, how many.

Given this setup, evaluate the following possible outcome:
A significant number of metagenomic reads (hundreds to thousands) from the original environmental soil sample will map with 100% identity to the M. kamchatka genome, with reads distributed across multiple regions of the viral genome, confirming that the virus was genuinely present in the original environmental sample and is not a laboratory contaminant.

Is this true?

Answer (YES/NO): NO